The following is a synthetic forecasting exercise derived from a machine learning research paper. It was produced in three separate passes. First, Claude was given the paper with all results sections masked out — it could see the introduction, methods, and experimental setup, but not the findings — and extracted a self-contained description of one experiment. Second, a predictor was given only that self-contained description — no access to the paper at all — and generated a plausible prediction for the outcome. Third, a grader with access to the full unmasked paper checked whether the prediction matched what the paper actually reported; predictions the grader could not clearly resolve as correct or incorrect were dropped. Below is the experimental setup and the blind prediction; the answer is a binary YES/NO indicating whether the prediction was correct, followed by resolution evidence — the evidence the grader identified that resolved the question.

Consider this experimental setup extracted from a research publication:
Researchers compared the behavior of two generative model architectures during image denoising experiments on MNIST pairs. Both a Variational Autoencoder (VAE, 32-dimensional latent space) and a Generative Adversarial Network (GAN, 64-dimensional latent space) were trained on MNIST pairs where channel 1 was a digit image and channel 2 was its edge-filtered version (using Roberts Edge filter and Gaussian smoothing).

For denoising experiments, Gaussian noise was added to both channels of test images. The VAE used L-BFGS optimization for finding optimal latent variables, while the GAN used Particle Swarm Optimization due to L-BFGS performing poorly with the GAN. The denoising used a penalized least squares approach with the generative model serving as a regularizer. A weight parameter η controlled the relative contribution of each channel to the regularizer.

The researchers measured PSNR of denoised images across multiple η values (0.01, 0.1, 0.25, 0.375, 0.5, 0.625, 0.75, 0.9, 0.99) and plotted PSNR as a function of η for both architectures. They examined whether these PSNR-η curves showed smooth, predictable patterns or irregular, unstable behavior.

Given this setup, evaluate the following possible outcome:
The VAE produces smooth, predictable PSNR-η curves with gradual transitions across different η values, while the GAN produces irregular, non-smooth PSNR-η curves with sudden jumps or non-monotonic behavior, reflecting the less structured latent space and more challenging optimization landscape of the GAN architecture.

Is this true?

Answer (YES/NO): YES